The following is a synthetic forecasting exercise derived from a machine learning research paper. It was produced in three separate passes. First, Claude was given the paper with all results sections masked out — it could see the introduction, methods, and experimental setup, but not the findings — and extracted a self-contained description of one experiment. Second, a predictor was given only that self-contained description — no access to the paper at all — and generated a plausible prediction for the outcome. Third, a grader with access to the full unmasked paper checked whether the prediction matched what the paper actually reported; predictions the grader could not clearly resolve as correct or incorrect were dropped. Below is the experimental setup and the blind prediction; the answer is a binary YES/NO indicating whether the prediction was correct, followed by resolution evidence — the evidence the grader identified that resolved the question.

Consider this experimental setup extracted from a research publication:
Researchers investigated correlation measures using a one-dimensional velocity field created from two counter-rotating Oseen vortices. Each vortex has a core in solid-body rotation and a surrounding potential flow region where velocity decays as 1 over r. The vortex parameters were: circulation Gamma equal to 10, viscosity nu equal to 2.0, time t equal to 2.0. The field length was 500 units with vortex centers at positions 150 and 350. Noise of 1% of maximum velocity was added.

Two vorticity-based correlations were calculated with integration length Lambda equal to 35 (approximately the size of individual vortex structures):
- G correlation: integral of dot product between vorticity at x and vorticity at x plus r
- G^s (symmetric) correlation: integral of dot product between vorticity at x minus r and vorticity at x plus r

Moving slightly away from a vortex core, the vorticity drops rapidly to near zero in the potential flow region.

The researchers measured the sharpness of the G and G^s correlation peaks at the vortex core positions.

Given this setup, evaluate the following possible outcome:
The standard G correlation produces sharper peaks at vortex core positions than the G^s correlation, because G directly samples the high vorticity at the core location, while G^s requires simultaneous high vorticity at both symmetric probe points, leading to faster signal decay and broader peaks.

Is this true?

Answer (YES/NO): NO